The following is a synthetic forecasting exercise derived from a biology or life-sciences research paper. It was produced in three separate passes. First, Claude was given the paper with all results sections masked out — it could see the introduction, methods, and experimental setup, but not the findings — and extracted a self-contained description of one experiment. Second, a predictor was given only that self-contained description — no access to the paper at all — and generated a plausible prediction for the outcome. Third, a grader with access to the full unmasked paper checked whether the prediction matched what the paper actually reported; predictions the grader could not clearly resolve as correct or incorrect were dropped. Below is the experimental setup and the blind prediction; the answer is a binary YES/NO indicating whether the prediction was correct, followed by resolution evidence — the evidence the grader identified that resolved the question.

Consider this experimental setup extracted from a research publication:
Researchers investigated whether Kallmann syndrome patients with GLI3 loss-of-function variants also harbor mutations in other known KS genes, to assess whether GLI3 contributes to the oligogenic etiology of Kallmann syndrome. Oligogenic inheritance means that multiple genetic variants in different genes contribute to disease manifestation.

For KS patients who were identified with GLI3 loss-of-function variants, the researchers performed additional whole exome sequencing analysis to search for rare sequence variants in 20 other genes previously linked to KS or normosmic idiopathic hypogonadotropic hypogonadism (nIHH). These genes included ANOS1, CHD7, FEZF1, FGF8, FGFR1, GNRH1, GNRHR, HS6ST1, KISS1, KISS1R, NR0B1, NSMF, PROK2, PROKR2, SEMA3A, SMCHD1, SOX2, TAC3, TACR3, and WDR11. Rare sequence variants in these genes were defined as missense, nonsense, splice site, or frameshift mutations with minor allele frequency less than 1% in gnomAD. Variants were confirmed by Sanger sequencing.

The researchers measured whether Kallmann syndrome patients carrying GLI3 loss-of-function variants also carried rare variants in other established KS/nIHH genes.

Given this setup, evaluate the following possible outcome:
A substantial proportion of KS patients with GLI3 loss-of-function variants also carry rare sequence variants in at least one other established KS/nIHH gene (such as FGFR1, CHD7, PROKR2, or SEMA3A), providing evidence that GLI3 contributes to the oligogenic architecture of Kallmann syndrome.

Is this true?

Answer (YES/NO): YES